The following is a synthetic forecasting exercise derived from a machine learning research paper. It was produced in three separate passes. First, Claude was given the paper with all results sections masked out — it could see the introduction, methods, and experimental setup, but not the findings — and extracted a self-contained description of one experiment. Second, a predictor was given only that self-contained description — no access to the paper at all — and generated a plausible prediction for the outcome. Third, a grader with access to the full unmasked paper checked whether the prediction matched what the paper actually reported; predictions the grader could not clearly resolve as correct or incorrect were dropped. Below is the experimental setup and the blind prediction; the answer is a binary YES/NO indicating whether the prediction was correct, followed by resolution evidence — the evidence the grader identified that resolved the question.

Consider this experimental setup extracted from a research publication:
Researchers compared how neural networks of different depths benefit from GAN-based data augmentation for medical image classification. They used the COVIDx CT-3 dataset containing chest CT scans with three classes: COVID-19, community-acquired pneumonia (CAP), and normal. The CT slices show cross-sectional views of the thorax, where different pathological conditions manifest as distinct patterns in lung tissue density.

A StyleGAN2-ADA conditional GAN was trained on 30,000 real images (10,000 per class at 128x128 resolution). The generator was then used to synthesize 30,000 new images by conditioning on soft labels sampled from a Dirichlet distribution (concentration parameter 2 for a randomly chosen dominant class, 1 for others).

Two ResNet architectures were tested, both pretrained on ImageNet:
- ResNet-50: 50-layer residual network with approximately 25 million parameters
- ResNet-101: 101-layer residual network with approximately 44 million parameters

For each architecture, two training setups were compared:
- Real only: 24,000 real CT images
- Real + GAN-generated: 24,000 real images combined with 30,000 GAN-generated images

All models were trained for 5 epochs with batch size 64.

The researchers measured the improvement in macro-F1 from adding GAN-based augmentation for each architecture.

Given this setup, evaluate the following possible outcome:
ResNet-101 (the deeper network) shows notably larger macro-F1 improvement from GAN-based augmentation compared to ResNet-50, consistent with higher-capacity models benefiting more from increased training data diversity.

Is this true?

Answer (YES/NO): NO